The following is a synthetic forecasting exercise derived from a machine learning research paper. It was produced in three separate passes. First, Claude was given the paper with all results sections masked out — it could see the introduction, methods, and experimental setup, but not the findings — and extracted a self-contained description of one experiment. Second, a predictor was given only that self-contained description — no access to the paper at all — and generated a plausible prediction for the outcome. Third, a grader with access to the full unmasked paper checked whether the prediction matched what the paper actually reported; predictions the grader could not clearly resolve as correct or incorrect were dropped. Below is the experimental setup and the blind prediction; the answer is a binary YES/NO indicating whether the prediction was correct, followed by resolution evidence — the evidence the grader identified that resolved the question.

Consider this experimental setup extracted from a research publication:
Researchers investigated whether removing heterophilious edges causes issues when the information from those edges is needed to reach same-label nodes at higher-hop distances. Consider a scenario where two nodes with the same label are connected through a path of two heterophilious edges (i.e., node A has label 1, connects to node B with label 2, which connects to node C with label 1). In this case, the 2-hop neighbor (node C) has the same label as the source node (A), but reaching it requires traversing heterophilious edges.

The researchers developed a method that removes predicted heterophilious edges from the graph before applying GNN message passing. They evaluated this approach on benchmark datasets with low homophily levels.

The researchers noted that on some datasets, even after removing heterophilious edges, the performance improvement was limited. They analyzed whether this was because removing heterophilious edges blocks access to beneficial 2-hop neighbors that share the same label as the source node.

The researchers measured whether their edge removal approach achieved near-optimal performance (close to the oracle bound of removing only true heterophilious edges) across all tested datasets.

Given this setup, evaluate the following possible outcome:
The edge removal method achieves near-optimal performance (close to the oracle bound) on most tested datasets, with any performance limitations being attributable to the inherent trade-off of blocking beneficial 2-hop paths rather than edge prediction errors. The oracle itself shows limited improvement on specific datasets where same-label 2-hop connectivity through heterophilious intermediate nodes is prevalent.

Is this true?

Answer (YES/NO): NO